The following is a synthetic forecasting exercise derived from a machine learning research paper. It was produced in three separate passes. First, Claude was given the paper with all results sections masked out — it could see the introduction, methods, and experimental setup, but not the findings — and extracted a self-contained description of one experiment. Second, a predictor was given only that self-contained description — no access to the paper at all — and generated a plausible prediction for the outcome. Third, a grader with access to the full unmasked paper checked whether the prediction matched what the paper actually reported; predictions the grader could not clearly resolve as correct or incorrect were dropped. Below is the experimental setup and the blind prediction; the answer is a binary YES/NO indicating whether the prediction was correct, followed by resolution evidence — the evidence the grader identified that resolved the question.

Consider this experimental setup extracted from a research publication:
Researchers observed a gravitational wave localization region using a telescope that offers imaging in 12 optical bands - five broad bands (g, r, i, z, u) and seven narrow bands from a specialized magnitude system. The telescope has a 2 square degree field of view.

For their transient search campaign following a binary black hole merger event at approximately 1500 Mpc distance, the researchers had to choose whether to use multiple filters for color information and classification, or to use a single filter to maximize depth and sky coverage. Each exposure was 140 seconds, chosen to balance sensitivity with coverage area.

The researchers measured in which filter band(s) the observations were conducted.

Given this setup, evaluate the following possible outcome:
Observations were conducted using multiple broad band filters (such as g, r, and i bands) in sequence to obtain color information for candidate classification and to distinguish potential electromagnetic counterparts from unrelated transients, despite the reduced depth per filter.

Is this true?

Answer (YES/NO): NO